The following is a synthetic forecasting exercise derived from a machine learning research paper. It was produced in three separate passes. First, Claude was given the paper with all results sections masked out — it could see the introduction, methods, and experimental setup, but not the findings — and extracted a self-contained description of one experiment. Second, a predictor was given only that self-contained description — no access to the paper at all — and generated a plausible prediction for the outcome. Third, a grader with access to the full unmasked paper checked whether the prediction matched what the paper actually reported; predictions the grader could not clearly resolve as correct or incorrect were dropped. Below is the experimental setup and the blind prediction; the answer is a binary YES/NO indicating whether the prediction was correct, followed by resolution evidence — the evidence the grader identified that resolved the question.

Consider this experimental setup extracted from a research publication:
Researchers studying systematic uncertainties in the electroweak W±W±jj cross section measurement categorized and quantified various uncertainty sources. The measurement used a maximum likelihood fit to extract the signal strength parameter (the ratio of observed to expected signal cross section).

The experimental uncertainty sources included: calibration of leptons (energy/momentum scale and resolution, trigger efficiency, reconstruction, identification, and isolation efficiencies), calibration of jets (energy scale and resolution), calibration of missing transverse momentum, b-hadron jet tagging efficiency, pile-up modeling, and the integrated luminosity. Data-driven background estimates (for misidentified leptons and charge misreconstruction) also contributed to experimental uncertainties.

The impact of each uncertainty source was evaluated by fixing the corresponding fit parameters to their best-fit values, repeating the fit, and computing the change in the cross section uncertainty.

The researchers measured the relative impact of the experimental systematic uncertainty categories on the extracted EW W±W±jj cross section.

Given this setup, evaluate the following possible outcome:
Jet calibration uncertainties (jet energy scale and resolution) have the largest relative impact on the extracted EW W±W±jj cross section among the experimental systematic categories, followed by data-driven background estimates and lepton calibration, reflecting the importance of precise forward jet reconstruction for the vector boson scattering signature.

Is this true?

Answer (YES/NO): NO